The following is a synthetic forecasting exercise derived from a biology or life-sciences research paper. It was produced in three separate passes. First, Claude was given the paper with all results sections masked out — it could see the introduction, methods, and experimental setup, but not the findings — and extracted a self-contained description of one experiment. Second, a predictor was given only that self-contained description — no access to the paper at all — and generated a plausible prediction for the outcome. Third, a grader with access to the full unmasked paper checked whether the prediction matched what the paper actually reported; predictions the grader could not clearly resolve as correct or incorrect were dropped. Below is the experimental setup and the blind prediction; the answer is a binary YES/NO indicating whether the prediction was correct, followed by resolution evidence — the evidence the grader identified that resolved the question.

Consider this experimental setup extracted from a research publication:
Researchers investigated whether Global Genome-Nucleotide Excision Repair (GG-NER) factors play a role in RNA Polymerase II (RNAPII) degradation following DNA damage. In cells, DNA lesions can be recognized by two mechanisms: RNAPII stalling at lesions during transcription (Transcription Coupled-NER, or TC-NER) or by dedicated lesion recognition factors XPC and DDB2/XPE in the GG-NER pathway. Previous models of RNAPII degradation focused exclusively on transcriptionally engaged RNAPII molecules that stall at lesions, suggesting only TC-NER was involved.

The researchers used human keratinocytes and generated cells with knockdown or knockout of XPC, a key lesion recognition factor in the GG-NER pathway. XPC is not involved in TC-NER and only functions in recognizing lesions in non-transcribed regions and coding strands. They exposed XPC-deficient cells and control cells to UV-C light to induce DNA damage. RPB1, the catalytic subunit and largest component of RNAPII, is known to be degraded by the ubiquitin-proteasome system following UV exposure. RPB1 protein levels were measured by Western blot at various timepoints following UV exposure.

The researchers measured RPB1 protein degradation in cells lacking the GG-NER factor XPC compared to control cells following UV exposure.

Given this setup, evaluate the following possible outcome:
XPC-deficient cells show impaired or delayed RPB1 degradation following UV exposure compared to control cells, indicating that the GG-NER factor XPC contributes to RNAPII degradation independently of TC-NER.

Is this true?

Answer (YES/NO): YES